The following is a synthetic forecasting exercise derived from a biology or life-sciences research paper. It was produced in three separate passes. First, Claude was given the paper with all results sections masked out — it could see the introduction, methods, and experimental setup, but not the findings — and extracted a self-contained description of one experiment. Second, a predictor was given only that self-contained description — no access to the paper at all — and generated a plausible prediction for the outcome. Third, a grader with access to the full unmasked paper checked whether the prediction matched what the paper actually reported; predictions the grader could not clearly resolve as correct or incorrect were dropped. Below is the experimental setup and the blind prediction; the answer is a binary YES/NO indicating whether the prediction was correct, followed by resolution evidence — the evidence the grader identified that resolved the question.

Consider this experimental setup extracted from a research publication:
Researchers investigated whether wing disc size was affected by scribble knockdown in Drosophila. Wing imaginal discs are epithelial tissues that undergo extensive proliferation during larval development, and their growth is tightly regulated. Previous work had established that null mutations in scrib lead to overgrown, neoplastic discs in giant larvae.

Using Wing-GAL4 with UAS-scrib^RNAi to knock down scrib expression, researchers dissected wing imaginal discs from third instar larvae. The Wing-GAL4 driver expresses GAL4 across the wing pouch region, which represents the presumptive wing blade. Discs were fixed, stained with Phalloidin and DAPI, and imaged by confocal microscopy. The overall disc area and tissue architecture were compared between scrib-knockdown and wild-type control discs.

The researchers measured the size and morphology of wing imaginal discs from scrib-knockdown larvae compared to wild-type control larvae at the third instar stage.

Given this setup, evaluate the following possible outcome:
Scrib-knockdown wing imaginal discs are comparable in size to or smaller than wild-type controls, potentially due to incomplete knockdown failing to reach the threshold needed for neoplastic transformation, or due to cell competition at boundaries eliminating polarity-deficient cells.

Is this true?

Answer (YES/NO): NO